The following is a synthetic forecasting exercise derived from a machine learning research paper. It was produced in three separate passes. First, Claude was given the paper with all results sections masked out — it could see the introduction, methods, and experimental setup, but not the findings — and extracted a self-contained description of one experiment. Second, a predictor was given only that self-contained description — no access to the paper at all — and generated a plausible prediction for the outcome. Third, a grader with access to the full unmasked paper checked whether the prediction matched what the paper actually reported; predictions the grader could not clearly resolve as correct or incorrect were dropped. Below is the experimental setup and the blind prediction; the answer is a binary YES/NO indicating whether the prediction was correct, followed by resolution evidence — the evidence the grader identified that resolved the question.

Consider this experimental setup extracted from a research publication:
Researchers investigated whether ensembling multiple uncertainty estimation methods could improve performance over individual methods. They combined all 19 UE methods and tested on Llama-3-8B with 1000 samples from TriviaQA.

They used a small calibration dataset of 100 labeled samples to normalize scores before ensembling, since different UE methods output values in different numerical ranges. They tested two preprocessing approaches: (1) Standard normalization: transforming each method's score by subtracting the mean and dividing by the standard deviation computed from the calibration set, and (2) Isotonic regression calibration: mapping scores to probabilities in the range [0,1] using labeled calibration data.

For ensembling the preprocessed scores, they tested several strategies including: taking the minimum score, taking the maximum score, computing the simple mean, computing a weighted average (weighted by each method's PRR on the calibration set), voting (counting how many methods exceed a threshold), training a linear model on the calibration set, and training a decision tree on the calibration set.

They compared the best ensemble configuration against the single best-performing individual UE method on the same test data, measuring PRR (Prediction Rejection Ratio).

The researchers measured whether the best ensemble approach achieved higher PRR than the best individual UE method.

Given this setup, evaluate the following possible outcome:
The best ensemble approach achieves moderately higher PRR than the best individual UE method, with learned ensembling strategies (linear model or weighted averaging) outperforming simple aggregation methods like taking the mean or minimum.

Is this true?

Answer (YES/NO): NO